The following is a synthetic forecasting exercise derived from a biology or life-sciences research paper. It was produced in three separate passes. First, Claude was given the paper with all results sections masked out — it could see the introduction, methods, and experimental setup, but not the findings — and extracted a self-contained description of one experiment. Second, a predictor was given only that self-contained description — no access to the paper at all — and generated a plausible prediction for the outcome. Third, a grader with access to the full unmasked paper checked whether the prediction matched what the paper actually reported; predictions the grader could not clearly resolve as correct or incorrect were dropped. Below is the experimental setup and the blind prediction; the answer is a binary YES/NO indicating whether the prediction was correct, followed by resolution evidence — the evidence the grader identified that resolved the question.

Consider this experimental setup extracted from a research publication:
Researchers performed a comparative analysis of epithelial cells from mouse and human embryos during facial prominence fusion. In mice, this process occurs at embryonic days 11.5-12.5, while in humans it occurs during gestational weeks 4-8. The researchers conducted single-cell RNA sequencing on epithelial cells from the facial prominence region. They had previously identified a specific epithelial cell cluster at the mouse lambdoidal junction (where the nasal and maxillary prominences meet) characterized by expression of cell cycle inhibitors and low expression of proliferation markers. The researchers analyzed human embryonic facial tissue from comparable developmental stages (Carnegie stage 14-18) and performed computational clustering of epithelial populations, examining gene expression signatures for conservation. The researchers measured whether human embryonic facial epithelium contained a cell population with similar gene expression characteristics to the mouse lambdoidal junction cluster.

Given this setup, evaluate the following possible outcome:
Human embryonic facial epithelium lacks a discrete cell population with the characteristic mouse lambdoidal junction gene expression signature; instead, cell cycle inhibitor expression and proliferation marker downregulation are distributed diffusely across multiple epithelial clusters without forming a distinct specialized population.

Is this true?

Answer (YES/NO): NO